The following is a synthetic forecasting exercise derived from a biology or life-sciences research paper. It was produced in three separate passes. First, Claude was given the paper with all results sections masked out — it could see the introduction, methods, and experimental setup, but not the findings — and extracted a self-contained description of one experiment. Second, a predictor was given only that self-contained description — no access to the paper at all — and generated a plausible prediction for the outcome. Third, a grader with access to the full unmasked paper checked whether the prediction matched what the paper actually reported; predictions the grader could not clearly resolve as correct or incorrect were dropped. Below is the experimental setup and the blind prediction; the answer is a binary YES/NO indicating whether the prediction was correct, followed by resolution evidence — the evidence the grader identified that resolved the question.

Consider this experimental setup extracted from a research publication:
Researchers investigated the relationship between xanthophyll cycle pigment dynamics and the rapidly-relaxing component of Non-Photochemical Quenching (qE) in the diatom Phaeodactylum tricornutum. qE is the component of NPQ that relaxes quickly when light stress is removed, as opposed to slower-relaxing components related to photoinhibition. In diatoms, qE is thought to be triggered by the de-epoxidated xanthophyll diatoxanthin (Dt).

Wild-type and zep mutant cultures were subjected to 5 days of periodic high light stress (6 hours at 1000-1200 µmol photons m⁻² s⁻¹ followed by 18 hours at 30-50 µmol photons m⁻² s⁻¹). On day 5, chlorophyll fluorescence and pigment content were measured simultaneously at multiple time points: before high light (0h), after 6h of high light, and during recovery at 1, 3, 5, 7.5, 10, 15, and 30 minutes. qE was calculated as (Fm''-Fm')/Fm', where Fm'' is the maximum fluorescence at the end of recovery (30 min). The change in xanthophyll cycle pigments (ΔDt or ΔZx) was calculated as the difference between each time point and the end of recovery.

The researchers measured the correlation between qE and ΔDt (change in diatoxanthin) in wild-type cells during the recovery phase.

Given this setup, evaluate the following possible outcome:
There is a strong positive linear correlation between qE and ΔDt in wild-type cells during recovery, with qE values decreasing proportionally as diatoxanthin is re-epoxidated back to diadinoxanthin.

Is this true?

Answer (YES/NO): YES